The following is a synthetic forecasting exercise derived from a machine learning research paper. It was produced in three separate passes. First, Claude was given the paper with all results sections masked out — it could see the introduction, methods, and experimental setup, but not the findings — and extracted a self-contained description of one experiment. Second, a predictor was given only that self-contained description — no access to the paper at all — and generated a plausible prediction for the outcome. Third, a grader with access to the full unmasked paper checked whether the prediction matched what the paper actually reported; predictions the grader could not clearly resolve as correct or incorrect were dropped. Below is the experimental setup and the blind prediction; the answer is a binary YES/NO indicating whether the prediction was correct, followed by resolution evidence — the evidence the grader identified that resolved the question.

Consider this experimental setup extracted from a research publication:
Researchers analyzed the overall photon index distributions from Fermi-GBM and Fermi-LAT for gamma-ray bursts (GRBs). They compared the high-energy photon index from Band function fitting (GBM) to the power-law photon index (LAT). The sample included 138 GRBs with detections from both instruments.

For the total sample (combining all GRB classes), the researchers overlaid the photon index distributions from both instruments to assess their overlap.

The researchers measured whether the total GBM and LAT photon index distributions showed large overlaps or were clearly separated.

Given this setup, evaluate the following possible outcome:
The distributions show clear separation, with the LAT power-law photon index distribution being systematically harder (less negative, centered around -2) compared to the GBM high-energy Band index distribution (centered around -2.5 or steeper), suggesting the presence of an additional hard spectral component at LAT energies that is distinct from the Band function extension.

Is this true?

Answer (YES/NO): NO